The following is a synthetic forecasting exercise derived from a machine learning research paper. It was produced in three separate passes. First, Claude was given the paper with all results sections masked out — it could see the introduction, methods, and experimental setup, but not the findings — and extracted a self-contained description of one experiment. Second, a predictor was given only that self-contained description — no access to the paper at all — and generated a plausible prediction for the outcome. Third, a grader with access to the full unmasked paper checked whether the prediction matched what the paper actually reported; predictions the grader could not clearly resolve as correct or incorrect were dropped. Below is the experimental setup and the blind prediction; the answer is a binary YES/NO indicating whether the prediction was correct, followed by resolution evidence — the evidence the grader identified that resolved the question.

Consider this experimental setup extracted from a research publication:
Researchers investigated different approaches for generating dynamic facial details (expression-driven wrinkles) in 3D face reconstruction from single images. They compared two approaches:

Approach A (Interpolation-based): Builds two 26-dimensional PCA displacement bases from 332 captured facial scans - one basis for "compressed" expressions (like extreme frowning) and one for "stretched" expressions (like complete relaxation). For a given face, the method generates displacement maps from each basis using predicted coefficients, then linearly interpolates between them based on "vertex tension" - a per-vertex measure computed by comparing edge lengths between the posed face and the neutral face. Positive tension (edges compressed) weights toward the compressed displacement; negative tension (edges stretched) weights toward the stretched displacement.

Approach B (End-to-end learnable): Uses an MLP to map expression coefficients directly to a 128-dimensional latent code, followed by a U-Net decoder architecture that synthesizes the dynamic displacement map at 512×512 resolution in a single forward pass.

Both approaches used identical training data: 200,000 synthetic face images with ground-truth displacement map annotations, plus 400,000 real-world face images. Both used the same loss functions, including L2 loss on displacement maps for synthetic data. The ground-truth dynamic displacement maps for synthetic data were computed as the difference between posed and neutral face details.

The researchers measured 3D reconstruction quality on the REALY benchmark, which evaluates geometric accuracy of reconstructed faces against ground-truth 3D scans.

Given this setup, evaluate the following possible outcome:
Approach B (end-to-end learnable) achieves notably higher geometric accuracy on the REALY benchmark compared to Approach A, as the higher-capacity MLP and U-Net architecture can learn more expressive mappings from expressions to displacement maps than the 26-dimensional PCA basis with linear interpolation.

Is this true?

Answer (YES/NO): NO